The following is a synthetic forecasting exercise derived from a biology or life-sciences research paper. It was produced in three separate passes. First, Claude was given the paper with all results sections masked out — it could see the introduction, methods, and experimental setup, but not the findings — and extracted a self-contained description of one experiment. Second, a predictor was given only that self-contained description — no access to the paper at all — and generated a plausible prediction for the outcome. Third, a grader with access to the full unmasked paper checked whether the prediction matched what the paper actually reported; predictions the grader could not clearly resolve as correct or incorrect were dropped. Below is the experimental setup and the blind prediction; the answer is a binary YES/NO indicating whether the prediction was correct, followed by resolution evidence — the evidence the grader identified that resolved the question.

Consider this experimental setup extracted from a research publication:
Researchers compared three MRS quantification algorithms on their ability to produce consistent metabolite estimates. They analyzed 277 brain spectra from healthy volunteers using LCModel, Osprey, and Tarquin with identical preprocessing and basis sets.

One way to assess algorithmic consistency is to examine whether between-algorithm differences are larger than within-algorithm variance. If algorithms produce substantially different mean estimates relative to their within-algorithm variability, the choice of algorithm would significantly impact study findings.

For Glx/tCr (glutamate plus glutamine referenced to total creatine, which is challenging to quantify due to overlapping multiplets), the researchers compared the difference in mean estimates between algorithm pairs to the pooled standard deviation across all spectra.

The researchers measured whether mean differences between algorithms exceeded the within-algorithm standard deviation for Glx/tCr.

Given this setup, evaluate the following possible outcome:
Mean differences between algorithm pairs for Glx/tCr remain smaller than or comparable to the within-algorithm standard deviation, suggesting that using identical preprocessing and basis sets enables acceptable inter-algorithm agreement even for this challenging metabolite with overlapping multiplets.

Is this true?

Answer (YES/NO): NO